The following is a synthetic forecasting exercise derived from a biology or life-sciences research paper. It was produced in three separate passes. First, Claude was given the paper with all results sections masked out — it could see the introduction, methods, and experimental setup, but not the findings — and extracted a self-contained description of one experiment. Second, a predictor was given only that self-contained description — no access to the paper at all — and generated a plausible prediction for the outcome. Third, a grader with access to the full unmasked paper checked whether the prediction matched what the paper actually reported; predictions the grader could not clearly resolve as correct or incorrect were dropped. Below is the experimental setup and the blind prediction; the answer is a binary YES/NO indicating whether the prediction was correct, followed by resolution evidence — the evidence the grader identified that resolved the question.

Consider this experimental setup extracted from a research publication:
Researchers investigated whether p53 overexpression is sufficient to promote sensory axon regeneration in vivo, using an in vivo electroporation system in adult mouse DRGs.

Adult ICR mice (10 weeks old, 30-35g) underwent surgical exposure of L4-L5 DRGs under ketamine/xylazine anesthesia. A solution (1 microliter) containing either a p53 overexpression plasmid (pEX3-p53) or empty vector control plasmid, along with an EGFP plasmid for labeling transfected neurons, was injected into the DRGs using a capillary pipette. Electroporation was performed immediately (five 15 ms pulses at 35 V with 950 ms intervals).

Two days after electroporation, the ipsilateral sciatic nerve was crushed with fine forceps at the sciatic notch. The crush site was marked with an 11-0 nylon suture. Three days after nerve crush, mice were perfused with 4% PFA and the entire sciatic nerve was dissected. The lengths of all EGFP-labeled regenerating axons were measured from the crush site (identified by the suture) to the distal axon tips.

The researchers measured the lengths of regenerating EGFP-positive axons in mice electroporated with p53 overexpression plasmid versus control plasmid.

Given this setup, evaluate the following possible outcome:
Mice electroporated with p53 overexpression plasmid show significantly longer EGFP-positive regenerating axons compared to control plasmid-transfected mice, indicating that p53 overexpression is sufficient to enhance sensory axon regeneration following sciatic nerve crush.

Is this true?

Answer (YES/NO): YES